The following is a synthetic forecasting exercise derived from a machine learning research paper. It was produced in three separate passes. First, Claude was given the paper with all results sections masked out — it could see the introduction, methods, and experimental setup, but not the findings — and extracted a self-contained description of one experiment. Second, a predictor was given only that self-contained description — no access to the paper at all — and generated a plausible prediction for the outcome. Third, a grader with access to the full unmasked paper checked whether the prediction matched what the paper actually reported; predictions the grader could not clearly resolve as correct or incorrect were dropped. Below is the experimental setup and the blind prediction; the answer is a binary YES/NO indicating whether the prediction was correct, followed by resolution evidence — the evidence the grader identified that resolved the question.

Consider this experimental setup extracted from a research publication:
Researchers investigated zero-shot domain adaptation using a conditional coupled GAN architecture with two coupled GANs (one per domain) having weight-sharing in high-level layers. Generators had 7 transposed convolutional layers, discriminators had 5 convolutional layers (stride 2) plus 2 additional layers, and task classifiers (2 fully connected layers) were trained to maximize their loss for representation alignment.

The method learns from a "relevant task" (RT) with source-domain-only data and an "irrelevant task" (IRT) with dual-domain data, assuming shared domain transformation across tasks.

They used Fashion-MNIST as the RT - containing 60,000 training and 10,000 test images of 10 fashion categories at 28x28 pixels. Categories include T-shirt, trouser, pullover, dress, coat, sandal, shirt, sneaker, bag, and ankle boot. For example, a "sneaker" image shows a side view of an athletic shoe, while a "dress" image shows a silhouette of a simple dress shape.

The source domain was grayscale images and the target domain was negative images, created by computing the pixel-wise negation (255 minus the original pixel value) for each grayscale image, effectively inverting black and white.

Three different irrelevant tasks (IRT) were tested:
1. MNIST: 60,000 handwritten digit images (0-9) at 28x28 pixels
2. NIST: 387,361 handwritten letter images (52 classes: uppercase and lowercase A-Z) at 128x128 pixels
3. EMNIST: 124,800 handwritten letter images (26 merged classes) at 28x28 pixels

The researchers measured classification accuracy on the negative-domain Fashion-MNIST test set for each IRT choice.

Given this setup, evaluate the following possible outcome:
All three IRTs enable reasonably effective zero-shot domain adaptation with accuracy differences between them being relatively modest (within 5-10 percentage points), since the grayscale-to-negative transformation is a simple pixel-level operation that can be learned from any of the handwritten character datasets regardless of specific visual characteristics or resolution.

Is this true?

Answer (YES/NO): NO